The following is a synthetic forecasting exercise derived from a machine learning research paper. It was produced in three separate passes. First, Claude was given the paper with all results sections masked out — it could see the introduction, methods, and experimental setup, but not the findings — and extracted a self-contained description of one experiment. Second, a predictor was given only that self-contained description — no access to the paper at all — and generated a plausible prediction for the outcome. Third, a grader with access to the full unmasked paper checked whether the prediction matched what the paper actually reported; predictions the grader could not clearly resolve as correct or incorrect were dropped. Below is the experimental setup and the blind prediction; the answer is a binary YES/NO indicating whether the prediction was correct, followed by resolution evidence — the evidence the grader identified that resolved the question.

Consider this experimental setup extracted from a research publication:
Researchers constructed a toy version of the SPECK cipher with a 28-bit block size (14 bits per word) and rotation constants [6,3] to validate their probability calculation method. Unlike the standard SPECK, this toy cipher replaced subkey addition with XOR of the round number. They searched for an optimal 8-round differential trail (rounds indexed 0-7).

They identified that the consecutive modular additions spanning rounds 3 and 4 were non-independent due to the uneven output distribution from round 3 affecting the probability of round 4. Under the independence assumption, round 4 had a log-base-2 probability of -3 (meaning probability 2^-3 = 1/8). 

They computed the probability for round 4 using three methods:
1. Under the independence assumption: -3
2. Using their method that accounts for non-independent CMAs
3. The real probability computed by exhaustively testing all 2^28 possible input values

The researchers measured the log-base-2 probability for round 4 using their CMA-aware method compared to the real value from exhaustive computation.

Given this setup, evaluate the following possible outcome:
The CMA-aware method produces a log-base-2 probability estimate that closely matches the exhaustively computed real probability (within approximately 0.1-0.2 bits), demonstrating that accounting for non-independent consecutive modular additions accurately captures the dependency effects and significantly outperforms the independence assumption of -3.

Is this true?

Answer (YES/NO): YES